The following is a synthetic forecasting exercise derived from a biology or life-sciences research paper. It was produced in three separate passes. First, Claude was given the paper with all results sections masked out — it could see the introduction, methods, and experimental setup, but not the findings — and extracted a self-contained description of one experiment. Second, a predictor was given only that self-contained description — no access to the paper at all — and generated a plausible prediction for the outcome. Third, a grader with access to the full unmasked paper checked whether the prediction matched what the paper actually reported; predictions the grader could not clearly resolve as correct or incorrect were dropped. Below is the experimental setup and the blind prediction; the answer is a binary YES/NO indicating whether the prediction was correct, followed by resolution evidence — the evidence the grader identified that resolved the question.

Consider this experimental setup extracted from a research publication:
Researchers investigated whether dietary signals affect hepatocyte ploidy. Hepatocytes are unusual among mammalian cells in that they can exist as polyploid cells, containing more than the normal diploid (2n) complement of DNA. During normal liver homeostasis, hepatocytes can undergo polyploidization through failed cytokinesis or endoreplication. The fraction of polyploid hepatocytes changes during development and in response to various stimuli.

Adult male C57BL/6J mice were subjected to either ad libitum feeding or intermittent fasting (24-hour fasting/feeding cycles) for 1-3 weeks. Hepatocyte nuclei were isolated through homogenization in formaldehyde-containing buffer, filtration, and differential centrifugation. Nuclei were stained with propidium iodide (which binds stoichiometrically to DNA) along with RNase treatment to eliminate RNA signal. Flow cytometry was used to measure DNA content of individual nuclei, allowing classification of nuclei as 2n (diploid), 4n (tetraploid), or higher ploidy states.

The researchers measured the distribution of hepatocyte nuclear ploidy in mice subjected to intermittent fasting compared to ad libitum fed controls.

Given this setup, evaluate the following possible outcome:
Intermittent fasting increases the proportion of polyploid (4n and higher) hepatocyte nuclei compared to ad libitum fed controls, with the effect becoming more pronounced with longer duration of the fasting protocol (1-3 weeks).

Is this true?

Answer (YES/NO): NO